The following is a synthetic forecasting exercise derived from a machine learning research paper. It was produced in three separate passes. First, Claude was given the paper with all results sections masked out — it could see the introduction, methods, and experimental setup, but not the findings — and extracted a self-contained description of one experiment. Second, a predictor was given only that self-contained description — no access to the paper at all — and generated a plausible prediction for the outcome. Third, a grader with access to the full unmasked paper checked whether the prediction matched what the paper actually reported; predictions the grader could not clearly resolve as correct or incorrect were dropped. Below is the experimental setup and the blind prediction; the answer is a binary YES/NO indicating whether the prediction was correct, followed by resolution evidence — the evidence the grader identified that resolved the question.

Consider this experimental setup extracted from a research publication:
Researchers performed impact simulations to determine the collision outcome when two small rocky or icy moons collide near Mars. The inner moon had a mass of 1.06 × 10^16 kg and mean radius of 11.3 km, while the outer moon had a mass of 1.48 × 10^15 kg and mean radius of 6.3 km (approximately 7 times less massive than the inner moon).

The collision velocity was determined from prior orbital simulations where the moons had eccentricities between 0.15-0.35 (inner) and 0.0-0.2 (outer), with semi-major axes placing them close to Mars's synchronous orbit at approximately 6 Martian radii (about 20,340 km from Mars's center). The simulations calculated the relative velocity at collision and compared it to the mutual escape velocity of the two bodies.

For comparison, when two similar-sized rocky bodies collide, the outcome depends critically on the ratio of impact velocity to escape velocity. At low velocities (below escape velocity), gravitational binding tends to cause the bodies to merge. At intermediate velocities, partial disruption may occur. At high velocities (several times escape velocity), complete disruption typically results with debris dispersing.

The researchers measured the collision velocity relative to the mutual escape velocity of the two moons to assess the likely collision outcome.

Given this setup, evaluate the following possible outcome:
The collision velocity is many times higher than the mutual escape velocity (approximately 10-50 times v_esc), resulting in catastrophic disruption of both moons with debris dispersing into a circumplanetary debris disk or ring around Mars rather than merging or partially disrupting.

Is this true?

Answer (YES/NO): NO